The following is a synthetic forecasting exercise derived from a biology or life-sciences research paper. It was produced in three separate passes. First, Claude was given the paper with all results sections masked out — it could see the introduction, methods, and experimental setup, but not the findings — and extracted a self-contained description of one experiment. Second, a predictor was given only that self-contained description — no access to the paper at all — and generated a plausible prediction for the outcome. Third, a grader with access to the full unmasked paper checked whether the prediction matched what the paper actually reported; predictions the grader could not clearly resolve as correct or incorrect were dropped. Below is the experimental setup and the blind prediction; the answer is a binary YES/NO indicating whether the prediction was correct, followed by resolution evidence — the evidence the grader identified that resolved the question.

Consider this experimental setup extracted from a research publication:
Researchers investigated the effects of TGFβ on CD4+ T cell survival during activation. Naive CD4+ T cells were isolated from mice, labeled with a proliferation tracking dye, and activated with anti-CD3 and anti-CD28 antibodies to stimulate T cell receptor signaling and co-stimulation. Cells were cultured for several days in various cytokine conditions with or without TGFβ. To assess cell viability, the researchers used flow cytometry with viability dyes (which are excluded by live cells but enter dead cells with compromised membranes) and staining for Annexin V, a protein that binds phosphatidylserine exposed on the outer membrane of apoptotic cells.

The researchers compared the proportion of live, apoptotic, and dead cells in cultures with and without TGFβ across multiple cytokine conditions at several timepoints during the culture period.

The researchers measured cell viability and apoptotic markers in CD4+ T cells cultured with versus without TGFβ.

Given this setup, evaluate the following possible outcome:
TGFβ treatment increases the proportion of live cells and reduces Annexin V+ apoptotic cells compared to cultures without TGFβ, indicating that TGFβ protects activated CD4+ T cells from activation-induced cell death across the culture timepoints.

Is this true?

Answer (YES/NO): YES